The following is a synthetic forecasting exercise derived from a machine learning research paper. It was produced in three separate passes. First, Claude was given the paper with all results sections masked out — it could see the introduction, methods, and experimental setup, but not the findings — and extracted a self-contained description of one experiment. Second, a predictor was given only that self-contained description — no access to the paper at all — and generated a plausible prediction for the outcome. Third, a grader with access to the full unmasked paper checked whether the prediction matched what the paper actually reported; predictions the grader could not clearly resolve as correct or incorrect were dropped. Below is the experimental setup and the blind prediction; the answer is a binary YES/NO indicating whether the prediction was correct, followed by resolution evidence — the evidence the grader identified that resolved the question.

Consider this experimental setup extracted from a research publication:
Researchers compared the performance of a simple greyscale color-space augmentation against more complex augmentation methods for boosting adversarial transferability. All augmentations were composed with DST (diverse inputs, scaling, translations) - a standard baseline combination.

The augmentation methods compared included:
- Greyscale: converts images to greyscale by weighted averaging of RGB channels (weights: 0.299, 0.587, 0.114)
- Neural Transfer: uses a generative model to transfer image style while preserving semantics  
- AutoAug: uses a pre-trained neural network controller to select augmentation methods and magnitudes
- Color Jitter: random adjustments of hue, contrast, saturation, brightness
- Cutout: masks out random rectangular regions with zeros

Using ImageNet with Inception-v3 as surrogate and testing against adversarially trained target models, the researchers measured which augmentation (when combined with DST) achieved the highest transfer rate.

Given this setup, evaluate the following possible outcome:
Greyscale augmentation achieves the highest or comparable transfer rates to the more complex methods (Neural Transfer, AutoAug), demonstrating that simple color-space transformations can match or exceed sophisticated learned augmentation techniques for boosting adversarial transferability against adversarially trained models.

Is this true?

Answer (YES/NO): YES